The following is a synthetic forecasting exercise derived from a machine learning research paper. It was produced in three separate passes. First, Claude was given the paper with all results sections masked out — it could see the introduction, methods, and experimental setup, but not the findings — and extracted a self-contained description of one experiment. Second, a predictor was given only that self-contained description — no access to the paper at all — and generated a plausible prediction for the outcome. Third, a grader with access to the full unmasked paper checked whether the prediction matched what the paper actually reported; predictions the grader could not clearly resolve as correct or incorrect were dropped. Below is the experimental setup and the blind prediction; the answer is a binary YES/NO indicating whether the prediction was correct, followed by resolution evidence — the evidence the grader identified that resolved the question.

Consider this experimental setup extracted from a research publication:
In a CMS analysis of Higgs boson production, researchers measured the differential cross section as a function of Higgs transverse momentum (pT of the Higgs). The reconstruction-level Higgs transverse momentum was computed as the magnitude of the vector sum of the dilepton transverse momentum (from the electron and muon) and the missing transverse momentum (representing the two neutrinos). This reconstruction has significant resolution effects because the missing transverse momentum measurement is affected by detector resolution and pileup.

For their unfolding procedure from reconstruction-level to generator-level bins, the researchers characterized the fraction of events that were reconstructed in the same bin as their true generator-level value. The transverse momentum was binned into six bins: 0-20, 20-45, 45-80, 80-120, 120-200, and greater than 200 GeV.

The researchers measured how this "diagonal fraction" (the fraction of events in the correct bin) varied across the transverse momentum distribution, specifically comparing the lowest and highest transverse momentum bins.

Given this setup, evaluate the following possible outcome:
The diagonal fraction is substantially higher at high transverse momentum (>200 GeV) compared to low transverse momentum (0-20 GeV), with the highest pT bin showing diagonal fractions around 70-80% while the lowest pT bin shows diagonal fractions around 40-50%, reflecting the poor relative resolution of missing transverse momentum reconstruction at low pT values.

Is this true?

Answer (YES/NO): NO